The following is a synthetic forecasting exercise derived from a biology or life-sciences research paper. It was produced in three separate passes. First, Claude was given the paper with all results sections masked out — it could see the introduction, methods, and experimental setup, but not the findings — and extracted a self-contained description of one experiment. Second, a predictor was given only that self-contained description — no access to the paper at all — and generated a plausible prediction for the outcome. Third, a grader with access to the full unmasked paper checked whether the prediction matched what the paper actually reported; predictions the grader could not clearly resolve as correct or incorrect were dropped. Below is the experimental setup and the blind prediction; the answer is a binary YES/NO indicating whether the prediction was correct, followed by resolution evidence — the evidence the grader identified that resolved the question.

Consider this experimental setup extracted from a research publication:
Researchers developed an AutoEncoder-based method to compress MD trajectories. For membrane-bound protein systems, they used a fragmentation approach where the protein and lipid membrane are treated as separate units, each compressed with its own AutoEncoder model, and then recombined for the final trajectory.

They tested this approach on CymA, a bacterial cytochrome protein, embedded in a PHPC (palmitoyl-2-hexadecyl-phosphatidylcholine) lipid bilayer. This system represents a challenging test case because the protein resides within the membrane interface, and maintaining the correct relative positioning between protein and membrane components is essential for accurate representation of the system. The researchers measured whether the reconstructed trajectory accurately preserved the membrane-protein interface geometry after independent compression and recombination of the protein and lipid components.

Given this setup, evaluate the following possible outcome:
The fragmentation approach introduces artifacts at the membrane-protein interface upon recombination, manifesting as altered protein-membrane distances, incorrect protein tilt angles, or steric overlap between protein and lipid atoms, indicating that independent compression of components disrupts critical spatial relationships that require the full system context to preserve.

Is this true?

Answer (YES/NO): NO